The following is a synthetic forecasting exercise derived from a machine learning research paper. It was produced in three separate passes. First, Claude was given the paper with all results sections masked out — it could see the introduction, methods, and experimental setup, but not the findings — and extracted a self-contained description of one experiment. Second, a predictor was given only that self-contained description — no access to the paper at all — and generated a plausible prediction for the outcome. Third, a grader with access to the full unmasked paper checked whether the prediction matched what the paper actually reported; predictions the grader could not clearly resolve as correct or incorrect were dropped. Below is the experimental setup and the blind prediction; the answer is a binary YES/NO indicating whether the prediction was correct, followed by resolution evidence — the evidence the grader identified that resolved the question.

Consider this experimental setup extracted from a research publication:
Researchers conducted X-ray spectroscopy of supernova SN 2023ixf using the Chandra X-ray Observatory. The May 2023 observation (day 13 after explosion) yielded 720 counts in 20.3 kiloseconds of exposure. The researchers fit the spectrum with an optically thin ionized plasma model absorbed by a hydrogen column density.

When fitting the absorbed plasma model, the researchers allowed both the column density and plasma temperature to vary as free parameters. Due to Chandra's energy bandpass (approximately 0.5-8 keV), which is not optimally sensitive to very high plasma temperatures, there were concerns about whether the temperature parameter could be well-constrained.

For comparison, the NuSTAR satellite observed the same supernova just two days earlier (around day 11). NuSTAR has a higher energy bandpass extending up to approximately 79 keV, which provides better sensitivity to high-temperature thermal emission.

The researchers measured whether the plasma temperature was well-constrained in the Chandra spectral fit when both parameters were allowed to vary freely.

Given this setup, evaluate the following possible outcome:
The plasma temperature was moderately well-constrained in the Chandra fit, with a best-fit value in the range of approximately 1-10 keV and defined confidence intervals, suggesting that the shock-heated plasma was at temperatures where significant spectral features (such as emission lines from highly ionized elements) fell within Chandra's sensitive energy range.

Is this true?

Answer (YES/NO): NO